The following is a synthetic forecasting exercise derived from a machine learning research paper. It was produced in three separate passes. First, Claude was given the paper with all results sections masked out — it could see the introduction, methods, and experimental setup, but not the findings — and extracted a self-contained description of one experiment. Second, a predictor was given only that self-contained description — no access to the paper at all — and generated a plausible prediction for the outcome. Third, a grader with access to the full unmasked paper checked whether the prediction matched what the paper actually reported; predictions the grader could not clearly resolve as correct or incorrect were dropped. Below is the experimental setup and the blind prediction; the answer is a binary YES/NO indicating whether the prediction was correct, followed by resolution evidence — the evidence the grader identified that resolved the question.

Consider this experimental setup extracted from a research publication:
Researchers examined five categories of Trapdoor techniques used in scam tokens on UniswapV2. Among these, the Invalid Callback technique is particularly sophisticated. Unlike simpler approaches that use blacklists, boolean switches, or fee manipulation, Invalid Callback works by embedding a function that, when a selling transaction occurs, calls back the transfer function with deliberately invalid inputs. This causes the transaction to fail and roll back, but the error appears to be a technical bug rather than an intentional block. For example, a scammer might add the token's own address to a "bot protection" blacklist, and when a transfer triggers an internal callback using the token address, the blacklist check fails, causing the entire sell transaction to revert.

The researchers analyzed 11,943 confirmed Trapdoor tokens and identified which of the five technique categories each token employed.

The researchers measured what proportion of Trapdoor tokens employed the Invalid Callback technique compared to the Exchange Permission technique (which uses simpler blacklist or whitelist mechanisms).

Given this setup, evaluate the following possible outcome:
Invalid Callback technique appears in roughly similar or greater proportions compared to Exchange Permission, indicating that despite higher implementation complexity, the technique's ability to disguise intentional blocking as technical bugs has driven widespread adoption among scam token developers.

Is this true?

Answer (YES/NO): NO